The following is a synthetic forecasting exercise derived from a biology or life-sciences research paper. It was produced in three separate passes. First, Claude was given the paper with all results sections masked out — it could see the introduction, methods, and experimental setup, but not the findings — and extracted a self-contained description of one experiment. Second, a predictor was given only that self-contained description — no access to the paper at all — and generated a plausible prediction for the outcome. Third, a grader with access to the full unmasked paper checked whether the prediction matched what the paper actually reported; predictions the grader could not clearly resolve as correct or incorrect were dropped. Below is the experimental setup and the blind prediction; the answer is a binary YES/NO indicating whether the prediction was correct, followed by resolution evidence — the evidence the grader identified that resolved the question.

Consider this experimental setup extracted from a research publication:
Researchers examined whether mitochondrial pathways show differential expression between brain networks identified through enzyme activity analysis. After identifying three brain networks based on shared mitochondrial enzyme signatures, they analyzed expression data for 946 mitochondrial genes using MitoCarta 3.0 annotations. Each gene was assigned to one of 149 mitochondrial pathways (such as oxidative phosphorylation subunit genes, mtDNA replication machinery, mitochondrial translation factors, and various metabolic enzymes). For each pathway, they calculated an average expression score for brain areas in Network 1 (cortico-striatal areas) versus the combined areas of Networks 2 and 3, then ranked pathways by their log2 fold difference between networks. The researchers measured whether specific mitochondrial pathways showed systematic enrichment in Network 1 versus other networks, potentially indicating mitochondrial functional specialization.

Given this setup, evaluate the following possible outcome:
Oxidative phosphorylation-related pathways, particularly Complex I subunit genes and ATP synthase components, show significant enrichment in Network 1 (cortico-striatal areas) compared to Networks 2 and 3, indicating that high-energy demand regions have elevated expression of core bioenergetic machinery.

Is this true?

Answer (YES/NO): NO